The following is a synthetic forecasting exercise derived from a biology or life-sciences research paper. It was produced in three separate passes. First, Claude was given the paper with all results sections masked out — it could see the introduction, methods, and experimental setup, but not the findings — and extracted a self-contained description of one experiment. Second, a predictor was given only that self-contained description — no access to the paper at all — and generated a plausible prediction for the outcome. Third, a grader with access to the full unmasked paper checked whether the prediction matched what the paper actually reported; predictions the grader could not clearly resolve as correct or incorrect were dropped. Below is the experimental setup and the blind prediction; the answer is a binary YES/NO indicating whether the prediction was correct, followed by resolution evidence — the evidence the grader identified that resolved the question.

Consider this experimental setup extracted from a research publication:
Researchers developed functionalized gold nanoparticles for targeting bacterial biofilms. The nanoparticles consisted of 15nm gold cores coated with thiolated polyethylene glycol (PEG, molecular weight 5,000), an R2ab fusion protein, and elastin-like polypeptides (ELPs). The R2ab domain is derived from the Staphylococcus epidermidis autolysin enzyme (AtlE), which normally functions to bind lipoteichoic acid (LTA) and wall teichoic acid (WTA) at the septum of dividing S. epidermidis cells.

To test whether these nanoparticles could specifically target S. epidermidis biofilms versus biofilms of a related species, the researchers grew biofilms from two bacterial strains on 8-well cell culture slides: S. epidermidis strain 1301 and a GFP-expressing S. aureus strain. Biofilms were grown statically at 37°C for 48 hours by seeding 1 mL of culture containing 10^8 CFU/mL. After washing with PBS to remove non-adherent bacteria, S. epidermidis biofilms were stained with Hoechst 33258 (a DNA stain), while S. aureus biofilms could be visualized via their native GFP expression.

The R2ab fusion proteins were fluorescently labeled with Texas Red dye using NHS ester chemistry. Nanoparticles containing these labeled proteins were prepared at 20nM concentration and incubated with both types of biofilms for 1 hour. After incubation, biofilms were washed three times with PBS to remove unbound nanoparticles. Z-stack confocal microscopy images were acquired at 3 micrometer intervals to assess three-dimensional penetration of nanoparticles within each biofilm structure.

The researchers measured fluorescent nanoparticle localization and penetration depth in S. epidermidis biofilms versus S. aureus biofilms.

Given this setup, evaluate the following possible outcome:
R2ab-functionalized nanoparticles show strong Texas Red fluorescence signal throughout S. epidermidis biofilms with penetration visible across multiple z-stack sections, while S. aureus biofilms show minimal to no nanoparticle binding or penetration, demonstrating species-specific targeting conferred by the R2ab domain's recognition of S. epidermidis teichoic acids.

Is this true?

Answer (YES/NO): NO